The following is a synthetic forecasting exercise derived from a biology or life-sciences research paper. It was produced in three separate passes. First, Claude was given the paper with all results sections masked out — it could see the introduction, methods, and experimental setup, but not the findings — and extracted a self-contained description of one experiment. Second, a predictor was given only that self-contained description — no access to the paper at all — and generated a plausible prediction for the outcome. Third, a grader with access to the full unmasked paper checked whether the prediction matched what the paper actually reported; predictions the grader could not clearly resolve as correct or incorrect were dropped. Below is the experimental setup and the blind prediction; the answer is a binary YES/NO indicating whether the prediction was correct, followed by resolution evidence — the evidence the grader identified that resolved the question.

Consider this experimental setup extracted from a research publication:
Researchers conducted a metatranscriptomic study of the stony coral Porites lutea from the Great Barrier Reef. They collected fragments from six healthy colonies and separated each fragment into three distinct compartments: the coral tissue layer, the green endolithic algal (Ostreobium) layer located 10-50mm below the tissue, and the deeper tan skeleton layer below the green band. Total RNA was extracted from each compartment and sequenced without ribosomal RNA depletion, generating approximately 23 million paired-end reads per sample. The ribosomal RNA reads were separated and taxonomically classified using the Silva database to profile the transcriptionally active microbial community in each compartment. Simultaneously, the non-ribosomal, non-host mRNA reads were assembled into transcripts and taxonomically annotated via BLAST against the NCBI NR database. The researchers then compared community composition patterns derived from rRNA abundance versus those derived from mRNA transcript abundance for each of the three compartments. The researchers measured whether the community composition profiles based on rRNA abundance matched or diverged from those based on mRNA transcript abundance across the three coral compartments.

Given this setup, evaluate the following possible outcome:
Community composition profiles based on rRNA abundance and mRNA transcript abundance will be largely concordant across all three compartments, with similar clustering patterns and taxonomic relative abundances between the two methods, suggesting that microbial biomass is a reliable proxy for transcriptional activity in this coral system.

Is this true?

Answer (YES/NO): NO